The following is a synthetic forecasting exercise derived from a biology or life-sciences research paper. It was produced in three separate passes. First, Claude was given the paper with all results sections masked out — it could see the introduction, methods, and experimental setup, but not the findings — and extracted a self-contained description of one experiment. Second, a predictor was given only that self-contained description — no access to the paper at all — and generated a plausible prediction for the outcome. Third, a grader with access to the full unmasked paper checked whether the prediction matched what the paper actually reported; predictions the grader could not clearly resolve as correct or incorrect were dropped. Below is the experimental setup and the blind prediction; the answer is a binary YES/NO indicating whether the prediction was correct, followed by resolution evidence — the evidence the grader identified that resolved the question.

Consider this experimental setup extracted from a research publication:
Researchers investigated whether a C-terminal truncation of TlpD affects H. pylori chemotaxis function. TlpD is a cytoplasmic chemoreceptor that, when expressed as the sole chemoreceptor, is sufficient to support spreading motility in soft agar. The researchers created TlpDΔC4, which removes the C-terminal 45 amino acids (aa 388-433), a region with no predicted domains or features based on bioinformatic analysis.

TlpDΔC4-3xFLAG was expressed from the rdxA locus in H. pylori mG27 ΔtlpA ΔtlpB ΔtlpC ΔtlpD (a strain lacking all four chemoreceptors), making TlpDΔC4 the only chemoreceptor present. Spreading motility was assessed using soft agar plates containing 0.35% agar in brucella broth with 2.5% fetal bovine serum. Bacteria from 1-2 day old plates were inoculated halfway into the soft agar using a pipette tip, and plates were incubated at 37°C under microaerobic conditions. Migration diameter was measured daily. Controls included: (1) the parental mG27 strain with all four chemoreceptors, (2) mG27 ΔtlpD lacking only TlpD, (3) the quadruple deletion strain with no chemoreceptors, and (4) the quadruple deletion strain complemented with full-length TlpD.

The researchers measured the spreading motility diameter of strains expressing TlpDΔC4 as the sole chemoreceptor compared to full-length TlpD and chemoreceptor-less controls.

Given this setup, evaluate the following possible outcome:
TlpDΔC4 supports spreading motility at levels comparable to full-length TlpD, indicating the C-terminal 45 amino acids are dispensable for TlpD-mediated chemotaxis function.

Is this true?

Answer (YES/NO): NO